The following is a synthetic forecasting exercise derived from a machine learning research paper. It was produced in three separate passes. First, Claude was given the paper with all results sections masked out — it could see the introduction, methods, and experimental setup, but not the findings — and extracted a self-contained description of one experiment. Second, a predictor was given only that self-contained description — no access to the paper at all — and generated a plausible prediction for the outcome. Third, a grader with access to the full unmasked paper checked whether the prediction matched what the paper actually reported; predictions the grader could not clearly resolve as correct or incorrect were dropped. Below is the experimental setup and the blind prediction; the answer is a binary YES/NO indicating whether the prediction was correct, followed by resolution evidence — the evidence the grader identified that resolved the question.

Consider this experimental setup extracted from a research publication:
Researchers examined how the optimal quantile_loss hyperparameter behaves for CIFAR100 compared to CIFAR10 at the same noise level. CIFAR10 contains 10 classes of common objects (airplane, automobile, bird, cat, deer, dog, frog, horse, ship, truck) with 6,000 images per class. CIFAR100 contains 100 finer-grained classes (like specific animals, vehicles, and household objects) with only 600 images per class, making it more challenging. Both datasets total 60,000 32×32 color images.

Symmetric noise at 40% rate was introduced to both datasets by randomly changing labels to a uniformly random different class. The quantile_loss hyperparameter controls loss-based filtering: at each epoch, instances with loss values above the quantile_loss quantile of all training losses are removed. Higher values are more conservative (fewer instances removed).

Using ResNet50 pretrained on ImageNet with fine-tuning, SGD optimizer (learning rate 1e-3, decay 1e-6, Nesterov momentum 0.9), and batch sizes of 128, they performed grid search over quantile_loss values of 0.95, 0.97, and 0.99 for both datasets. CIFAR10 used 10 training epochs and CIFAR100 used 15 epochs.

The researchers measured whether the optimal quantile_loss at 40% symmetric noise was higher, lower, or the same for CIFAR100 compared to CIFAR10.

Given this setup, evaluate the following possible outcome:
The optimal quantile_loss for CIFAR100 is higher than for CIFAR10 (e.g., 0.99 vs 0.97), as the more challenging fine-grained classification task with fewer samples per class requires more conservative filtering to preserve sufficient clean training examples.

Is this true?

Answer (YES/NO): YES